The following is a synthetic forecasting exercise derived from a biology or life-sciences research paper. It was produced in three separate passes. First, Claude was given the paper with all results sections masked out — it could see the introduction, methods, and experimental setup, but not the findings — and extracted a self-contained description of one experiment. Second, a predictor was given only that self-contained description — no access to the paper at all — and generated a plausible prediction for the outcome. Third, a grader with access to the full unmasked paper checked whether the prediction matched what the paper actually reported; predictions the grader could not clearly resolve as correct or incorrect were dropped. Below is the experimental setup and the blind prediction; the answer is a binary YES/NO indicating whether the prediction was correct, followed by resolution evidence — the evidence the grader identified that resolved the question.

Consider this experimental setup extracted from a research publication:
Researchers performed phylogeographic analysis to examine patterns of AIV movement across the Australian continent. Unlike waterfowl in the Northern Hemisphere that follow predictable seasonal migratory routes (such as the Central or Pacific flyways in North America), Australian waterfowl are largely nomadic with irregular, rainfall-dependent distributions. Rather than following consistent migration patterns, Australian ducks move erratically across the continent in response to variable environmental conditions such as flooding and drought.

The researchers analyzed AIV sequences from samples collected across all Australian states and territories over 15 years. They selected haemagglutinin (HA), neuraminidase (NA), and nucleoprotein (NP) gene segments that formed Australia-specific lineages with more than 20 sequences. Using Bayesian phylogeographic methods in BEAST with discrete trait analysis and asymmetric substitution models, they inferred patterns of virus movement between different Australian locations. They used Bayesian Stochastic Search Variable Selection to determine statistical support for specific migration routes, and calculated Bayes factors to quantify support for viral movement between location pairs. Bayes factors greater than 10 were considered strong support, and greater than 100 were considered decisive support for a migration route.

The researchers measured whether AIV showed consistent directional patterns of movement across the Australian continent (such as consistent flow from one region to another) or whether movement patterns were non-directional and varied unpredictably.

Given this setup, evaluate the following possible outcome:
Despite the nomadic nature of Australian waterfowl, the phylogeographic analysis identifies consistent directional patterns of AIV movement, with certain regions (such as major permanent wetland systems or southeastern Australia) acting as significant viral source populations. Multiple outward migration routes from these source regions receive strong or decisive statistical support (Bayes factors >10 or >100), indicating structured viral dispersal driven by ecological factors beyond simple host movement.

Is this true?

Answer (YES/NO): NO